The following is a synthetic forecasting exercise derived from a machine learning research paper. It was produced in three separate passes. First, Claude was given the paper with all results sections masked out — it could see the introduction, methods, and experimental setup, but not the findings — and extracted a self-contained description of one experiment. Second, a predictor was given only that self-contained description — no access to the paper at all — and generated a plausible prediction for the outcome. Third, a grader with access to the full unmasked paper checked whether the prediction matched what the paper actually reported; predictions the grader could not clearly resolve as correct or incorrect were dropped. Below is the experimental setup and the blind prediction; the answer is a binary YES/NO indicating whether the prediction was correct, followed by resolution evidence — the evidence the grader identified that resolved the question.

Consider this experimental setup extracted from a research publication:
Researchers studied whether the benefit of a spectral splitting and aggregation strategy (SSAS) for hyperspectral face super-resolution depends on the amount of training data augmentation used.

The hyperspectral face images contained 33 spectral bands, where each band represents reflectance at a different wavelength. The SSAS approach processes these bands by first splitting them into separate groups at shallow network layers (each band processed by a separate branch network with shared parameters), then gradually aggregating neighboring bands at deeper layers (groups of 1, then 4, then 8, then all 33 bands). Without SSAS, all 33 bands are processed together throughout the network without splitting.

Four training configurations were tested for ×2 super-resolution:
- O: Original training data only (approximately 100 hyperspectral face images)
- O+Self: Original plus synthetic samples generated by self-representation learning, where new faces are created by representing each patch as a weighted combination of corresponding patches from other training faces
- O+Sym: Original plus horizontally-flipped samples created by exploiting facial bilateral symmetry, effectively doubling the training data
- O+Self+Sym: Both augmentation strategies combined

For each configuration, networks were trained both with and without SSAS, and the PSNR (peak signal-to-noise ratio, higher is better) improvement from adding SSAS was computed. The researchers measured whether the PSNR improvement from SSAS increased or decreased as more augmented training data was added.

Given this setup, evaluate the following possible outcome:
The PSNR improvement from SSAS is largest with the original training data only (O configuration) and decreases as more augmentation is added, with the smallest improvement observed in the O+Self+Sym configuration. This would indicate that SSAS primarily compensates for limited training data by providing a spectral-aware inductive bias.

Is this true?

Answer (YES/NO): NO